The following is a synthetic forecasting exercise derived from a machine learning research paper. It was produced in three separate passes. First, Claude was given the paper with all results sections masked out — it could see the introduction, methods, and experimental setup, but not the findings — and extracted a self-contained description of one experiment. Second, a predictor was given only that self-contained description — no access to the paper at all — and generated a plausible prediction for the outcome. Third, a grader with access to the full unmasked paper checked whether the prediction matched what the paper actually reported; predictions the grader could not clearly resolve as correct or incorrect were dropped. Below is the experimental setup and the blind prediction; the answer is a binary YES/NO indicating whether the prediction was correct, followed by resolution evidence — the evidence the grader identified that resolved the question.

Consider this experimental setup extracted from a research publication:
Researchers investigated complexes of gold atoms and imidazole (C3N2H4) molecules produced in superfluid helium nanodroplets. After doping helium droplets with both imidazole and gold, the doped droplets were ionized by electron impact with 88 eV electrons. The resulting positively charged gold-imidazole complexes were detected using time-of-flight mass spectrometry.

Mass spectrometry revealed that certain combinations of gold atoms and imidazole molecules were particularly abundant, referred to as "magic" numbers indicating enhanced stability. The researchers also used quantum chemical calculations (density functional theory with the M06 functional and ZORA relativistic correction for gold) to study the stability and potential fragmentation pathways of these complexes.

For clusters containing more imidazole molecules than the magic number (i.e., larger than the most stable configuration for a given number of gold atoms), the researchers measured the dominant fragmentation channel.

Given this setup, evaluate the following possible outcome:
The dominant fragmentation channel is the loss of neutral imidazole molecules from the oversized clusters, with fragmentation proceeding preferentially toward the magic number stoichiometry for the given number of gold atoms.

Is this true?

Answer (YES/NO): YES